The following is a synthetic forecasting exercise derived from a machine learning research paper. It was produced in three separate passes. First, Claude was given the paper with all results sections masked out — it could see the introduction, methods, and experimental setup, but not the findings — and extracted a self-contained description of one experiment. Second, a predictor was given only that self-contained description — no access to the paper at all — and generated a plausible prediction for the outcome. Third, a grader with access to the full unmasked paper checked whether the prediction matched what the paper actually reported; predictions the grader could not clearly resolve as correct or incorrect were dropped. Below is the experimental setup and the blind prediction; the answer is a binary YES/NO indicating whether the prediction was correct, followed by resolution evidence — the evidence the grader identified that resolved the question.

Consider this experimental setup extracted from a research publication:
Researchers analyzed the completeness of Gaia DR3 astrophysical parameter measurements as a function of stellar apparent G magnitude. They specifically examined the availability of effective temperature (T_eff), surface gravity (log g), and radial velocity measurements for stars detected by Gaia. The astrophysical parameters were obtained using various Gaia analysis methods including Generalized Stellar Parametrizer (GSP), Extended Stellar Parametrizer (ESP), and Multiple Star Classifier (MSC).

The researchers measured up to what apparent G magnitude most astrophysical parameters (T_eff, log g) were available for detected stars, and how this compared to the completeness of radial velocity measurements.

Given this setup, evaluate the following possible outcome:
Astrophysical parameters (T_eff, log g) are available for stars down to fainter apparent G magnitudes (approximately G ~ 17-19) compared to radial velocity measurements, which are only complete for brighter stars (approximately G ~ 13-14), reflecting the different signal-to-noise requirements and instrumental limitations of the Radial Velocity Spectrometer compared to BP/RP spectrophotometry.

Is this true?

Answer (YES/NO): NO